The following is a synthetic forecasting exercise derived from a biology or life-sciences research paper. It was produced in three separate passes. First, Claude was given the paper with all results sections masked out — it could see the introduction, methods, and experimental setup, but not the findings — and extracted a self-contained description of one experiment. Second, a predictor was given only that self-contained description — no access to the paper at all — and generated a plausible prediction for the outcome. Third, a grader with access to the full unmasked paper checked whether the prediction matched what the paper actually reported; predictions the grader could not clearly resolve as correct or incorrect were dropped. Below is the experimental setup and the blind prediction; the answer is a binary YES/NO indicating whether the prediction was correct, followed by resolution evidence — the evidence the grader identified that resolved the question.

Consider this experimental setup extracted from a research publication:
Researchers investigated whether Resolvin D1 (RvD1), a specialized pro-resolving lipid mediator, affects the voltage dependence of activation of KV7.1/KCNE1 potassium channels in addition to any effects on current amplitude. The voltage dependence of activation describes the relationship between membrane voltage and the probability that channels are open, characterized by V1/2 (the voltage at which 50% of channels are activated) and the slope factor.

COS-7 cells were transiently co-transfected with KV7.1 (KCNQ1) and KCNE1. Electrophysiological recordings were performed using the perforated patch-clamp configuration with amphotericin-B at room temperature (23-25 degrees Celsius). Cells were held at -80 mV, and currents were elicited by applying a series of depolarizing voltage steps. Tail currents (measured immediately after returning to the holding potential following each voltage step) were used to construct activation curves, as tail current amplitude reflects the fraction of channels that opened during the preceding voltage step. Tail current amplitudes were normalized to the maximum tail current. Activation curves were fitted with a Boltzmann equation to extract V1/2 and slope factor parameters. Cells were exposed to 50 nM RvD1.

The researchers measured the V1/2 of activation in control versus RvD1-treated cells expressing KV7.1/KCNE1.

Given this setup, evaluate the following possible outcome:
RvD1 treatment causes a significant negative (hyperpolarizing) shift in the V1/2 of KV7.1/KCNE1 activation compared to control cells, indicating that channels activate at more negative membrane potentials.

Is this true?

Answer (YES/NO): NO